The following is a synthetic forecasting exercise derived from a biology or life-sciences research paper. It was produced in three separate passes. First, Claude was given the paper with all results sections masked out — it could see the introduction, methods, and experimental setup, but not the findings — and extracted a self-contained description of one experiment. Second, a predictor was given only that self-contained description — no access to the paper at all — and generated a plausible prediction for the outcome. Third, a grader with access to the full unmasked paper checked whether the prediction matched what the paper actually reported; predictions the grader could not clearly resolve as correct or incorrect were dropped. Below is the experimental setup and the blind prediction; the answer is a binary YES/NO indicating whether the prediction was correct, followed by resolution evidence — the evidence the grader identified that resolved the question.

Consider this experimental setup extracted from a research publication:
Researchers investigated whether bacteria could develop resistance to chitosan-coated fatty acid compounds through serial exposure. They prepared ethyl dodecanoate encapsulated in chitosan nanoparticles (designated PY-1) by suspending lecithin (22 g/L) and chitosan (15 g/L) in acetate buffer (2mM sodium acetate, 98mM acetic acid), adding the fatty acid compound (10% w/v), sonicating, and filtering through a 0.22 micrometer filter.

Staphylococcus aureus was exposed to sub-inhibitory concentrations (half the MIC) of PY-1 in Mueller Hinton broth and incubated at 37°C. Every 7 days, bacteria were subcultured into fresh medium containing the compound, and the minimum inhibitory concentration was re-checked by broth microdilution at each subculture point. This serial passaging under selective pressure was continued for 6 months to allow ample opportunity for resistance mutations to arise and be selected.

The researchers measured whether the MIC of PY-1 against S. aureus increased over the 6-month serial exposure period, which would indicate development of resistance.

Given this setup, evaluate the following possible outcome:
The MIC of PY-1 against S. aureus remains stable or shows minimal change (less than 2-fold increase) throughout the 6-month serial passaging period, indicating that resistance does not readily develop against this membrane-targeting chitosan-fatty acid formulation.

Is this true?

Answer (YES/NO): YES